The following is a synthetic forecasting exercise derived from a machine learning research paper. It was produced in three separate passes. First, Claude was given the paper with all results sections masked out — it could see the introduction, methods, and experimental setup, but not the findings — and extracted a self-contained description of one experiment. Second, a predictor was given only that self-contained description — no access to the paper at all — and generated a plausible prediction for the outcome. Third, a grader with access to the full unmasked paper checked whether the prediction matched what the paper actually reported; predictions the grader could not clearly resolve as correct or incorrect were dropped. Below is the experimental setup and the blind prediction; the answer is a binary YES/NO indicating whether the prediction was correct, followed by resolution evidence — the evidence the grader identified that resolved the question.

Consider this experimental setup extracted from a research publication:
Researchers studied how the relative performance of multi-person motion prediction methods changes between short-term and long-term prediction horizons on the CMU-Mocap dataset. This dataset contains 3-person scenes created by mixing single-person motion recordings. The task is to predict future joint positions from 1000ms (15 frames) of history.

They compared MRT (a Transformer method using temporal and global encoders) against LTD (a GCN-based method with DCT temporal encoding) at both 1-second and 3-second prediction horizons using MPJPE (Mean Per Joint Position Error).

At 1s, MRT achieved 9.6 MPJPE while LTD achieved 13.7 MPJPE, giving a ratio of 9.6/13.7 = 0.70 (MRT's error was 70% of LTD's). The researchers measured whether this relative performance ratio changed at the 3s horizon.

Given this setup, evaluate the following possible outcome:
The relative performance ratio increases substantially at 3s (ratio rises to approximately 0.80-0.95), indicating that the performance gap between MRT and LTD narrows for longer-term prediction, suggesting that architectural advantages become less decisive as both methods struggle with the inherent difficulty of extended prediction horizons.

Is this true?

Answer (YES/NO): NO